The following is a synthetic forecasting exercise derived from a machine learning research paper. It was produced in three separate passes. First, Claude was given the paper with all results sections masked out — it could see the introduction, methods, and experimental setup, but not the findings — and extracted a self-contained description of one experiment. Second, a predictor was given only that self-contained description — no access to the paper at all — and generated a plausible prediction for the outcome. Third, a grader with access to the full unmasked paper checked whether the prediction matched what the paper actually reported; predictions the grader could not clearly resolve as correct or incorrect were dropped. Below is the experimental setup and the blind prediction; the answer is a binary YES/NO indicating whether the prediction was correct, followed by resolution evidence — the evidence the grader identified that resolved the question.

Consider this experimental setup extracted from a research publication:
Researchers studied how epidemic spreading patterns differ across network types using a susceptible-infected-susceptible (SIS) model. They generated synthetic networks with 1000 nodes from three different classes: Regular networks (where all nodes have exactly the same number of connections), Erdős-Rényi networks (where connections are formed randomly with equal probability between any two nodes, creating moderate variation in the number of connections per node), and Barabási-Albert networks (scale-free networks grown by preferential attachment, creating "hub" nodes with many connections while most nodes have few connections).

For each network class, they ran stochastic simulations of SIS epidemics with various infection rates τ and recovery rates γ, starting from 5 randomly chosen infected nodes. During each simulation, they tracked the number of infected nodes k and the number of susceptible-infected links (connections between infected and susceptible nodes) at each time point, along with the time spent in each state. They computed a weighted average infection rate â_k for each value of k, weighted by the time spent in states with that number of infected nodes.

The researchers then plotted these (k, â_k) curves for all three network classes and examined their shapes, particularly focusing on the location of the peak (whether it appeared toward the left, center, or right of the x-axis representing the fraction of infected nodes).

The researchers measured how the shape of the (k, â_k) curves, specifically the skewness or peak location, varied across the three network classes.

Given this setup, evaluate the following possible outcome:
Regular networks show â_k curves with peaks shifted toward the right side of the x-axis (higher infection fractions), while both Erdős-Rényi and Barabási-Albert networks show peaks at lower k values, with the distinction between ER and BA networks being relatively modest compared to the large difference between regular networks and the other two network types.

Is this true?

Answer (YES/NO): NO